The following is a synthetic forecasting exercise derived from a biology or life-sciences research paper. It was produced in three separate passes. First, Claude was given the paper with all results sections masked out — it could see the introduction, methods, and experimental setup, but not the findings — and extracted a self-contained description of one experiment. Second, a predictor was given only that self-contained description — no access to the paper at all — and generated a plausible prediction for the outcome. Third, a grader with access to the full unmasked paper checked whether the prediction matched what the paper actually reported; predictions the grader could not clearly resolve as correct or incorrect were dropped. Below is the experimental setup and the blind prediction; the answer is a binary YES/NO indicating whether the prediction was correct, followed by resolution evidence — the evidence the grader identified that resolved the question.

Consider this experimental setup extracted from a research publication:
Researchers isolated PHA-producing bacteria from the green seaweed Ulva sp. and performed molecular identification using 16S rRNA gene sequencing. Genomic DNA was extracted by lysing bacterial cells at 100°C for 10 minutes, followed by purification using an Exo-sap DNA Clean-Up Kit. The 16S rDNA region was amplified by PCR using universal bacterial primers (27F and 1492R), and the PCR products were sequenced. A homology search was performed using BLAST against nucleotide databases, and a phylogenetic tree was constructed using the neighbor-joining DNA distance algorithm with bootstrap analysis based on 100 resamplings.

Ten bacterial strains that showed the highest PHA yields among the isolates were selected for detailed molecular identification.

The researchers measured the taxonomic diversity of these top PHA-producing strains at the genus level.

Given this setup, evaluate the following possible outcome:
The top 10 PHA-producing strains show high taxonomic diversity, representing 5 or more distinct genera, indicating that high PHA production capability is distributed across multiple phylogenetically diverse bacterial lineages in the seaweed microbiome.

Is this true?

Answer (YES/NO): NO